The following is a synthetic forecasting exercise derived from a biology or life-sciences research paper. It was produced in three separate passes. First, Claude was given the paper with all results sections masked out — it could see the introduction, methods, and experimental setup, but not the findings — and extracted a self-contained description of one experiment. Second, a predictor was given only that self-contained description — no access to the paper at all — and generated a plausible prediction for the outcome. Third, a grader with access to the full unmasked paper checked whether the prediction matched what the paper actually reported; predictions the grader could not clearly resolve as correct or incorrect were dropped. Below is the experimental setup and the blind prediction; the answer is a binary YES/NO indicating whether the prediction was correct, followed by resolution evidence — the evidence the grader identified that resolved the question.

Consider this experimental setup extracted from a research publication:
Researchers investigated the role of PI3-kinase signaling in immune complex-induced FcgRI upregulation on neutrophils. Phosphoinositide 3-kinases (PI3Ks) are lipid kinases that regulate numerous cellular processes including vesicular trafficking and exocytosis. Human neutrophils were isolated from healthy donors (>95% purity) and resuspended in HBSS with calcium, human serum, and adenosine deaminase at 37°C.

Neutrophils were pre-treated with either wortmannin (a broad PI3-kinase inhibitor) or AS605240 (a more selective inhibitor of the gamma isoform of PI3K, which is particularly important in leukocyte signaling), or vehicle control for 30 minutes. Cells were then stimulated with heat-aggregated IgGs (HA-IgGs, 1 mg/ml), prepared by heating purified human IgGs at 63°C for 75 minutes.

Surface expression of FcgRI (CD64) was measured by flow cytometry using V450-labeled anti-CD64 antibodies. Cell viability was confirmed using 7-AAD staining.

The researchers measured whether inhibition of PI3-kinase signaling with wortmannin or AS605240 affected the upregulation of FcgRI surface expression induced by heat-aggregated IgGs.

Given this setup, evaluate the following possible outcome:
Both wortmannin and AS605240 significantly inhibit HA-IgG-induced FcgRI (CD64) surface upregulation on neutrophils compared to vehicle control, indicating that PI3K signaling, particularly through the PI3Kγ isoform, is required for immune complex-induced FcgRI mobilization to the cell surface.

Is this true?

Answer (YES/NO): YES